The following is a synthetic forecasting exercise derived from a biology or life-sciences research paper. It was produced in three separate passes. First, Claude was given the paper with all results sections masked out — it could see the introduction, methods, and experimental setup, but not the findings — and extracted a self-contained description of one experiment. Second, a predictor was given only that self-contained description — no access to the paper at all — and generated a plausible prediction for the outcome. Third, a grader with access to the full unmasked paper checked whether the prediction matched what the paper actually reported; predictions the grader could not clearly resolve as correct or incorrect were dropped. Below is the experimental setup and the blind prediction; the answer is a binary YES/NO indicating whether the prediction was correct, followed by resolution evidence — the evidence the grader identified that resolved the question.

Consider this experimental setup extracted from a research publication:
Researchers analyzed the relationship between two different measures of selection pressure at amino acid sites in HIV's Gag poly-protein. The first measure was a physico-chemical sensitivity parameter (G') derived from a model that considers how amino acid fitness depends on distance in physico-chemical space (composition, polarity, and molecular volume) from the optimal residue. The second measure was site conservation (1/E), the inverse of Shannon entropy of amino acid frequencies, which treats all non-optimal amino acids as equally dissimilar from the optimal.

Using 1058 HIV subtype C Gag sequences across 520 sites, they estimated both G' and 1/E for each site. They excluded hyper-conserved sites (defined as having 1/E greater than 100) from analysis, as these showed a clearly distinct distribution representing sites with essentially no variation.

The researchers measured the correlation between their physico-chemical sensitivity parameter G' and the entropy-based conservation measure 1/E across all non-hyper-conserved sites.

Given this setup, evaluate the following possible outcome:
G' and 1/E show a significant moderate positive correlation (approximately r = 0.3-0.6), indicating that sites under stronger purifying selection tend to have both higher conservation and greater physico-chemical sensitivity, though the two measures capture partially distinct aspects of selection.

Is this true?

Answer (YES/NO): YES